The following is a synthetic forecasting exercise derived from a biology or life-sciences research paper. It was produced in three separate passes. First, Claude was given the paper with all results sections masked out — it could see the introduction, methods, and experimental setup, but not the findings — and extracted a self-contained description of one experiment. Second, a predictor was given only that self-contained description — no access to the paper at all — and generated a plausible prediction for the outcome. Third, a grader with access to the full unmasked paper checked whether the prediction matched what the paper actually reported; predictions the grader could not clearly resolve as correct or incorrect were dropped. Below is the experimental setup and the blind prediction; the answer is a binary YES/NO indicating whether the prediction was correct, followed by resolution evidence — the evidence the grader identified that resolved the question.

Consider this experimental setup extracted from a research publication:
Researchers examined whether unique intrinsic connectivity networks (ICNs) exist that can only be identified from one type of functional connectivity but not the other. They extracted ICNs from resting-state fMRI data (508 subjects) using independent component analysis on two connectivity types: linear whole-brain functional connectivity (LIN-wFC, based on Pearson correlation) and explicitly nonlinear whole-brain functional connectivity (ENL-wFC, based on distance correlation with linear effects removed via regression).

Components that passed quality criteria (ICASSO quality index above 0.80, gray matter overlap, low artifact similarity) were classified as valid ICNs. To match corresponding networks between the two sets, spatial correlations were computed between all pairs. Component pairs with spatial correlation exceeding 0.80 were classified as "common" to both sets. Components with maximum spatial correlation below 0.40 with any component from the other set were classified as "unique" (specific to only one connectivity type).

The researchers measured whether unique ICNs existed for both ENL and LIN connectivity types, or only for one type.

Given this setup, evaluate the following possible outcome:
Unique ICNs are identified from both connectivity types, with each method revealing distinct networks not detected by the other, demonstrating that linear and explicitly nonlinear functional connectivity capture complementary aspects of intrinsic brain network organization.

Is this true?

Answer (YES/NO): YES